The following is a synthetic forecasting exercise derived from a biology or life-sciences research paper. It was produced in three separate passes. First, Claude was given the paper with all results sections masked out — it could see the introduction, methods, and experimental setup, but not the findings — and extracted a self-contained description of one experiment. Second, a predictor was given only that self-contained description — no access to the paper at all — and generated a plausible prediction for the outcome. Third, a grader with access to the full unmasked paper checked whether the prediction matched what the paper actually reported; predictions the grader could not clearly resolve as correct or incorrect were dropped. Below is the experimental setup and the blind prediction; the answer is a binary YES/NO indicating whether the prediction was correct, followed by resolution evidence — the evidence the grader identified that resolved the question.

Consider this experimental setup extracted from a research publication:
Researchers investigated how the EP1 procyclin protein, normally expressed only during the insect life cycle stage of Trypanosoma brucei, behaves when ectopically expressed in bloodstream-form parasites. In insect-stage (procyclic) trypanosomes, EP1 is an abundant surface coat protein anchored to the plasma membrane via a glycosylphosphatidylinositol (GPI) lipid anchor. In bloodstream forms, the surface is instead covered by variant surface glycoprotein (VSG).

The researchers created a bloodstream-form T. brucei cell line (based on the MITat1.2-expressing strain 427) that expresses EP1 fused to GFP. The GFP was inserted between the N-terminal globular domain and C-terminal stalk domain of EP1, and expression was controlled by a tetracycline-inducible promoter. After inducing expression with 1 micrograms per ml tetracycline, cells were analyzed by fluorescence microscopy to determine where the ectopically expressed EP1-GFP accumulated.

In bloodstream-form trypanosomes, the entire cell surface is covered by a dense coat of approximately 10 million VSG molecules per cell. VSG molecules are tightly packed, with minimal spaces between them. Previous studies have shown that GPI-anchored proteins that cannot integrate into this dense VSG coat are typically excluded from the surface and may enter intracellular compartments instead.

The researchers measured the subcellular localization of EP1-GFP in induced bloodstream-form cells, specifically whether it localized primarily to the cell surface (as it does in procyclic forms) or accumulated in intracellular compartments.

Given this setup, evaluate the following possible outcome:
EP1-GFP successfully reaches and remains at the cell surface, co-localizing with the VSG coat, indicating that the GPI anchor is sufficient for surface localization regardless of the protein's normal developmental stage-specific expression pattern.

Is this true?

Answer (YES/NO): NO